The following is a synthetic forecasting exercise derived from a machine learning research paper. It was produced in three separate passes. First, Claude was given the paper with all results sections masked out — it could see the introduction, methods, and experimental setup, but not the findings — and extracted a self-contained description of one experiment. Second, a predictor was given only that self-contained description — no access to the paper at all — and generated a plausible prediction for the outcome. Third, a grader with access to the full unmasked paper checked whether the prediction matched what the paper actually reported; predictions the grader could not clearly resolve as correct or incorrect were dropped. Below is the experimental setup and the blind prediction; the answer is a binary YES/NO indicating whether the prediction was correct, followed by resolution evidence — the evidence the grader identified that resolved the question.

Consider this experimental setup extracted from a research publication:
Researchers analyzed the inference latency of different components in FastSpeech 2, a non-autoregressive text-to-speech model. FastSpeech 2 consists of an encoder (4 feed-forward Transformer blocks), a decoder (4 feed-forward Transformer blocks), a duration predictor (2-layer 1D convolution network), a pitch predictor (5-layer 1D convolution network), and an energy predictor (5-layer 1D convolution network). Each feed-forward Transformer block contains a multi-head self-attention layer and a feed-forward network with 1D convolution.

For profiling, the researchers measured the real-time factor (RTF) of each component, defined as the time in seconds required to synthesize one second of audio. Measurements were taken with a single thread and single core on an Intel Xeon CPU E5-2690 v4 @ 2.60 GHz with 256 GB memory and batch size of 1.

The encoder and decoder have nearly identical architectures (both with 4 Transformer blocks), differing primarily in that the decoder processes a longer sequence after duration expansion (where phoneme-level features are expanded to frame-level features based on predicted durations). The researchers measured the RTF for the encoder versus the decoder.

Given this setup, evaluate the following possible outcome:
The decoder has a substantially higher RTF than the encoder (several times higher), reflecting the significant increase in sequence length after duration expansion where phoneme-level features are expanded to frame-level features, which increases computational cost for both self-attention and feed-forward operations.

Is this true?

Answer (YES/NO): YES